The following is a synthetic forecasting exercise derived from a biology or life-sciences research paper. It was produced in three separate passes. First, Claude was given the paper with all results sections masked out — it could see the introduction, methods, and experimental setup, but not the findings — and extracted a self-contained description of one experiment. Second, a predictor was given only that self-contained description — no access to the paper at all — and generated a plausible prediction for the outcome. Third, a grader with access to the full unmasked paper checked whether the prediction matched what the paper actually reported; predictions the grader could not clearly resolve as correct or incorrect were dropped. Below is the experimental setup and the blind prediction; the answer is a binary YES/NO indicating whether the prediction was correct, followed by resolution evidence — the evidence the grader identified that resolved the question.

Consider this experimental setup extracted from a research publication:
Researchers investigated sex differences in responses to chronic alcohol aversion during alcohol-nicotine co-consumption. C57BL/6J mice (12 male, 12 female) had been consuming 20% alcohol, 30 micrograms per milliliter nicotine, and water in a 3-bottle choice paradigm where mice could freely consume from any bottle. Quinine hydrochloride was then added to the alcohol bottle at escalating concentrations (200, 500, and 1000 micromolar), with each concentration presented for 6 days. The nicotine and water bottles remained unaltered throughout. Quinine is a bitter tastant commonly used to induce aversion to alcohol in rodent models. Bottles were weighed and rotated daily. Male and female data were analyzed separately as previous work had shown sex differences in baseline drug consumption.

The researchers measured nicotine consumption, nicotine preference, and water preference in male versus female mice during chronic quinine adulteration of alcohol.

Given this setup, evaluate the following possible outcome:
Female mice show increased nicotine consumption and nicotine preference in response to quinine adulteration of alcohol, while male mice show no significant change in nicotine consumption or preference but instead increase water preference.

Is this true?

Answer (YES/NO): NO